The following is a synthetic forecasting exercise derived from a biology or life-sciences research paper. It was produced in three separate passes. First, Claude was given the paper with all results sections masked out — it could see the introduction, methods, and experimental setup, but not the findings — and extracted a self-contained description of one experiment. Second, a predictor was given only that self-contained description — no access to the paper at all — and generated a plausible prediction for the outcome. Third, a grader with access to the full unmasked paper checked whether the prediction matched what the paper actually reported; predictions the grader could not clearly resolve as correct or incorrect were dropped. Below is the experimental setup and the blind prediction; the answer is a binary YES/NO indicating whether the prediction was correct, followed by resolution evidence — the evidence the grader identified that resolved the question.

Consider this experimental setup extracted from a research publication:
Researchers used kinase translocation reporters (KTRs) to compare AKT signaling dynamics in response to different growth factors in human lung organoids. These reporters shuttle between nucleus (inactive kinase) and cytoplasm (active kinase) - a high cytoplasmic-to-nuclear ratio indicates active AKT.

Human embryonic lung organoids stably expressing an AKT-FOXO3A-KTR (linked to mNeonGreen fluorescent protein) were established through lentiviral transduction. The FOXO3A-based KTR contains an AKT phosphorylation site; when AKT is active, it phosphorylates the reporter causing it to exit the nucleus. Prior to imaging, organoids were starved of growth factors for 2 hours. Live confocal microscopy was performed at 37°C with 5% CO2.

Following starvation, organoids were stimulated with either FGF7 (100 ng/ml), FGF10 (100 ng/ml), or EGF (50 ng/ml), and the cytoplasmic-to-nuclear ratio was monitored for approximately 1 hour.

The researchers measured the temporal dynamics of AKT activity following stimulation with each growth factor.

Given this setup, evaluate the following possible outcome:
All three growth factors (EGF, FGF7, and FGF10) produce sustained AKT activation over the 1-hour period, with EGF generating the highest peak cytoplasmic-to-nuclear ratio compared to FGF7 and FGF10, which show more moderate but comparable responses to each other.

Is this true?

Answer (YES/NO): NO